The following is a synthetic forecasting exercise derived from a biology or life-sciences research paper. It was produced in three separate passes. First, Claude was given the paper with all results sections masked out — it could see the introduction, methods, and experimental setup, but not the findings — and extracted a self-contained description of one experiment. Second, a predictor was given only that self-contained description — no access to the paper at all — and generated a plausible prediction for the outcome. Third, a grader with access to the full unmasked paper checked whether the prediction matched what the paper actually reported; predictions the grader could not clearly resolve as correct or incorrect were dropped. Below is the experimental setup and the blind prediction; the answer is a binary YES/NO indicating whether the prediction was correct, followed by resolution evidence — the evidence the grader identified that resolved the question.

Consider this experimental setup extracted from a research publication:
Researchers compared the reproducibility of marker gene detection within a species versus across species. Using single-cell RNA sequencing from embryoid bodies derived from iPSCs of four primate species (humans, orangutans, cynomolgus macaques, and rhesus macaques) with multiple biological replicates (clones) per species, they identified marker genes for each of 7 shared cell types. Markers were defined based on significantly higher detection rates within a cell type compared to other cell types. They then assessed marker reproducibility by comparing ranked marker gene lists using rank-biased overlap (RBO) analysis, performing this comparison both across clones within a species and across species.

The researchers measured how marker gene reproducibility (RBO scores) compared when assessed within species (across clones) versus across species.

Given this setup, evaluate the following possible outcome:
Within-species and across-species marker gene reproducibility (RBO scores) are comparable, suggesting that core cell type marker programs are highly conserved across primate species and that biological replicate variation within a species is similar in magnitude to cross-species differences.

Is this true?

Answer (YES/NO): NO